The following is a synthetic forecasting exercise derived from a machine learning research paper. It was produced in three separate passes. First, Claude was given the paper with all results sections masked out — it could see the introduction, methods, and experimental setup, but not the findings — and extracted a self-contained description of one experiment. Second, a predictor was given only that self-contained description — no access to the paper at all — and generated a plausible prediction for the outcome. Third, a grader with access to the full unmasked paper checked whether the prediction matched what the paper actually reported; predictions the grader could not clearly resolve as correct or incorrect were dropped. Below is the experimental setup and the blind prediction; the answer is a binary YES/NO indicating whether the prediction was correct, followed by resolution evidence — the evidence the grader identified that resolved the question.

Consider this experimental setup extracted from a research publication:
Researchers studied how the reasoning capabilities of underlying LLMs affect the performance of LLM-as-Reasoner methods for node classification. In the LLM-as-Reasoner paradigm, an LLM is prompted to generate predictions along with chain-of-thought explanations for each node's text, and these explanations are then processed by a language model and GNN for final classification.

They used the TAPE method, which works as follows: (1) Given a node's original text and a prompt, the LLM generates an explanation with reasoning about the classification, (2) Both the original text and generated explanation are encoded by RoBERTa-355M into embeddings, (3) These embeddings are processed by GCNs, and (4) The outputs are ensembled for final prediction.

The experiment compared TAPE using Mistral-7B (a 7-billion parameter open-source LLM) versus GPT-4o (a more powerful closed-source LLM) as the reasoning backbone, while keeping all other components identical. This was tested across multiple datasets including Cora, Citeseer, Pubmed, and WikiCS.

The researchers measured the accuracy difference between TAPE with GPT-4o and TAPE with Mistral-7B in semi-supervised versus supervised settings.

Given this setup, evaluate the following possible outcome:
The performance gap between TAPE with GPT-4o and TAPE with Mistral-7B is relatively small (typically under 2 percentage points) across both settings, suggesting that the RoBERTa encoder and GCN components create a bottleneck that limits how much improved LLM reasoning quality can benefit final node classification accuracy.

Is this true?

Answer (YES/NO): NO